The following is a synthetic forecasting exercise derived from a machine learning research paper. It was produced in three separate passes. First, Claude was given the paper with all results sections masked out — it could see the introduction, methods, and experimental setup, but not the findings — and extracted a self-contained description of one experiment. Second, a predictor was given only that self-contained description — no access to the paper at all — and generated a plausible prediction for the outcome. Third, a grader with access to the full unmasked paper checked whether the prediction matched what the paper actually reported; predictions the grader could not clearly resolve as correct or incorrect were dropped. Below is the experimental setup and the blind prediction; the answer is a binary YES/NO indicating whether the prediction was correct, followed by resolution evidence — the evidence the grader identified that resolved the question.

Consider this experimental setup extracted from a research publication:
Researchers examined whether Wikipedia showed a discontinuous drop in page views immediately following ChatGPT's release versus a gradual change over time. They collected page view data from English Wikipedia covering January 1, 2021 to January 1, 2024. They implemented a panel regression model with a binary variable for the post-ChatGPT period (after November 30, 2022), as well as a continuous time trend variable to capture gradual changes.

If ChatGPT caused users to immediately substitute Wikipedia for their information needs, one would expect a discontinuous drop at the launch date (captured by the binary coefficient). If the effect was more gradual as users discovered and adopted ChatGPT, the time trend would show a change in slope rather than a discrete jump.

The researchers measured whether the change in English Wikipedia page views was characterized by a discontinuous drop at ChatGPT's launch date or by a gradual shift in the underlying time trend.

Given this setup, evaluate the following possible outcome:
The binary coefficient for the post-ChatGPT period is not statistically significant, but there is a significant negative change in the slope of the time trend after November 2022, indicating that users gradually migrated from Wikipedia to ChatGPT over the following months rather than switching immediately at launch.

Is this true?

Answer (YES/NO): NO